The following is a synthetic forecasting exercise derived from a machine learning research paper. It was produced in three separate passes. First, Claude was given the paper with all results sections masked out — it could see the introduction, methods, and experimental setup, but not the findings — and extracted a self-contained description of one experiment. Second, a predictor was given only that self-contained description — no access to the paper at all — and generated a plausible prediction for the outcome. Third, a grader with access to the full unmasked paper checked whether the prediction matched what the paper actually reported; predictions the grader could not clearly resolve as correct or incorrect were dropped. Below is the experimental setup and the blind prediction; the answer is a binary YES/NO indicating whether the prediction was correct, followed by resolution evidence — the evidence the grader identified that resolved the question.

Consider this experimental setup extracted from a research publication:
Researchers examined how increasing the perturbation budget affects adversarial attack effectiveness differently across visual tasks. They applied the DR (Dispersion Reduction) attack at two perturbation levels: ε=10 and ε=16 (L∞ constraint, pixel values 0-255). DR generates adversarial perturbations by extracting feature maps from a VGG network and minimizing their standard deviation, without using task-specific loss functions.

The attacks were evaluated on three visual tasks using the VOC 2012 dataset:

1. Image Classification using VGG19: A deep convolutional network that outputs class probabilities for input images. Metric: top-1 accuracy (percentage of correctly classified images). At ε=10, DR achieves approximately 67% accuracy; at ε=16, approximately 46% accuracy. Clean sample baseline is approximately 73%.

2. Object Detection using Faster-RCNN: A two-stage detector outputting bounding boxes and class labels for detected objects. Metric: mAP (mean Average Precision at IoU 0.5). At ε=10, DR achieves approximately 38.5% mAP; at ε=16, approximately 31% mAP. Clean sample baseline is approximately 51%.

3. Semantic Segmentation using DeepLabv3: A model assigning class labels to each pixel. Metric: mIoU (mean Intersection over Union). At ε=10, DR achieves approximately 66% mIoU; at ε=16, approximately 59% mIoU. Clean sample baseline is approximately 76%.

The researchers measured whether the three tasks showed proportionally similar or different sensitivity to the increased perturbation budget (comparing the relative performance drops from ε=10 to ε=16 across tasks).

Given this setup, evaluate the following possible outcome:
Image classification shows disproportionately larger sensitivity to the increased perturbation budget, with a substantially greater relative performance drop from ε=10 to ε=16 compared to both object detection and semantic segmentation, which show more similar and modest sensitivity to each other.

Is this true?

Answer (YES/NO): YES